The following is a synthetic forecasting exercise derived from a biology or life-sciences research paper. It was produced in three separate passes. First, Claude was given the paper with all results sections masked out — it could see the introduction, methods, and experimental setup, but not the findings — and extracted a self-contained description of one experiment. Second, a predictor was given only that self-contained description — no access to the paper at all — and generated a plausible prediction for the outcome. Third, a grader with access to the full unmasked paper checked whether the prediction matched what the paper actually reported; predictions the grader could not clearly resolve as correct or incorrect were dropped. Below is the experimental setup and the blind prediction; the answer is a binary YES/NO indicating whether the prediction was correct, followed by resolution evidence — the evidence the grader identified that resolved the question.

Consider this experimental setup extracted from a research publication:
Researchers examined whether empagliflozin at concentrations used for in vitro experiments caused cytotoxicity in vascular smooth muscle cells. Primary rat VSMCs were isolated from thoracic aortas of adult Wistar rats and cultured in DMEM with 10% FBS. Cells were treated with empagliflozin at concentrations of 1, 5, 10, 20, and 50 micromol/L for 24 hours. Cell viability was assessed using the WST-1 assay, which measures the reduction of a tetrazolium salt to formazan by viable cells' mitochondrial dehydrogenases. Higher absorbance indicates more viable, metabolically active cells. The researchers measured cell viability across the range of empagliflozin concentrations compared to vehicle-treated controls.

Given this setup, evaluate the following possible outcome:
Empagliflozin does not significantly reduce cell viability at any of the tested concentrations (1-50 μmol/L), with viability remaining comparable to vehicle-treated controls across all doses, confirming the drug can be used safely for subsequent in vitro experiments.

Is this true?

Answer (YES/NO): YES